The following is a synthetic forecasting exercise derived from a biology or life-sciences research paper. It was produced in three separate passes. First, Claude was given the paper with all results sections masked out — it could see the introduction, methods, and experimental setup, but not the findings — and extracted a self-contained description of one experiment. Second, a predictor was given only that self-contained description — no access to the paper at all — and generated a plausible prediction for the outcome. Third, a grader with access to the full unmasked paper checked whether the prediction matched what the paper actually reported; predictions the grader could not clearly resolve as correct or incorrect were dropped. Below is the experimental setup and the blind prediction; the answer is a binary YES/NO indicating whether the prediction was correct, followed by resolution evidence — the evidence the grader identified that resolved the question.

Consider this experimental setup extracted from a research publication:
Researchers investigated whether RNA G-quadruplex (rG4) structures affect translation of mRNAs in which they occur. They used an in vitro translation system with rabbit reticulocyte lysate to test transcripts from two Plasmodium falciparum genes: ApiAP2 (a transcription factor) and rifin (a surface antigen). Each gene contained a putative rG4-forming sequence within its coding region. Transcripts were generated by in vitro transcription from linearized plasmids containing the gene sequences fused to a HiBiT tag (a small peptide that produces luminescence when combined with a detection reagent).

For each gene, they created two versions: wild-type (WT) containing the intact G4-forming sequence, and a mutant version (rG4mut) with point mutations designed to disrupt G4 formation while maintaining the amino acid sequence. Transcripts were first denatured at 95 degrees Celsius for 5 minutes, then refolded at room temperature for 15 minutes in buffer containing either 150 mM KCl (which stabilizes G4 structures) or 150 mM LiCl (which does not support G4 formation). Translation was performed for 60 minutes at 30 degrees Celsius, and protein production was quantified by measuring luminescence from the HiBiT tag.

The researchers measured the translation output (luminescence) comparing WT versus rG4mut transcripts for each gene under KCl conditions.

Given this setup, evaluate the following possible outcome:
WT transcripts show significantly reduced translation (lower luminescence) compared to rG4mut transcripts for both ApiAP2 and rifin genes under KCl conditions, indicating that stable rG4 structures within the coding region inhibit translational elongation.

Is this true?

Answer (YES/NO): NO